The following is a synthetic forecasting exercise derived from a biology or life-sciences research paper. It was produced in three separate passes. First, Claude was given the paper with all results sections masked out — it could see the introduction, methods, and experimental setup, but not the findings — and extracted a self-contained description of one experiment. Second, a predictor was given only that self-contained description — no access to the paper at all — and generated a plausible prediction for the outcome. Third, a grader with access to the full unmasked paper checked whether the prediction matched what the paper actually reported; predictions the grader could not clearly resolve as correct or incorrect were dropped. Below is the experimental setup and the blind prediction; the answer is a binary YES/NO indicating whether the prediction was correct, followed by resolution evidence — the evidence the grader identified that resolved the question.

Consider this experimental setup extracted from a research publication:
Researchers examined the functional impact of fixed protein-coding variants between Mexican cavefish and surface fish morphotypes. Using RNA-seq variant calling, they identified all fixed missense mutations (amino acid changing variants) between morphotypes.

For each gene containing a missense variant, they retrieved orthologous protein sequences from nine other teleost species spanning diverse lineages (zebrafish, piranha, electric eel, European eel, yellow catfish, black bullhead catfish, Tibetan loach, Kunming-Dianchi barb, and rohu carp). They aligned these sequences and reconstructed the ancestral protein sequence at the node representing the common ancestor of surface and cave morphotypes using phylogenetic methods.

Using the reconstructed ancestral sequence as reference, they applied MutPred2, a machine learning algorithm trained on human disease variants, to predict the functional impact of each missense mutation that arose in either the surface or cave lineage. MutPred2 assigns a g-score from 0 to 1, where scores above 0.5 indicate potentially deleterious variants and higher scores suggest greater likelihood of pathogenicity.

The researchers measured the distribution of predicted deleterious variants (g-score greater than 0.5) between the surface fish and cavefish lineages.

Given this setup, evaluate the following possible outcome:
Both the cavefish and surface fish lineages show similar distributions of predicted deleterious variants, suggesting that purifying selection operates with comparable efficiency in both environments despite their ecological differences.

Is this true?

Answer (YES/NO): YES